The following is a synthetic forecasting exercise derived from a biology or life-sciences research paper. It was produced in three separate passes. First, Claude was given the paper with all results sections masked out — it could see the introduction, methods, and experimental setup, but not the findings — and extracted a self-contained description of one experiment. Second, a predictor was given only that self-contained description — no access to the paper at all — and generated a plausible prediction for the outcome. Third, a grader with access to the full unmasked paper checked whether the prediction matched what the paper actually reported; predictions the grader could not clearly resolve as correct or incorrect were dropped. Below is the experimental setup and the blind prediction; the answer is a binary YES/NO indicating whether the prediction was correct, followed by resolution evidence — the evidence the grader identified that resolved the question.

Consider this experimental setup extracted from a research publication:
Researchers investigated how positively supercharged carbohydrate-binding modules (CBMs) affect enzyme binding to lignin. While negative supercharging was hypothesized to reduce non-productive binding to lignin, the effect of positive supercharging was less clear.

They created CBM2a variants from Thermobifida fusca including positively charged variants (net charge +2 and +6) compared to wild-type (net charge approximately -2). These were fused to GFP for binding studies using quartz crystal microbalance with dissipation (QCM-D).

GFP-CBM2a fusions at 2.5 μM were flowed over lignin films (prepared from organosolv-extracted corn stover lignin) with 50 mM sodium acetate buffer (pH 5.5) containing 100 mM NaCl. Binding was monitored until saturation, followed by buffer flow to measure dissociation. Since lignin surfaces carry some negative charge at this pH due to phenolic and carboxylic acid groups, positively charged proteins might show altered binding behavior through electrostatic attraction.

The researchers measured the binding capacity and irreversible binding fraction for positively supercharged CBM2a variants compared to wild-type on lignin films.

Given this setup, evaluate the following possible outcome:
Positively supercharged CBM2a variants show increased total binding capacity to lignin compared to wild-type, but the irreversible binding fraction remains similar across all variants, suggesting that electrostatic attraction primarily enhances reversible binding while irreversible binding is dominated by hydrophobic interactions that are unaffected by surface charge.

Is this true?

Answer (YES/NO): NO